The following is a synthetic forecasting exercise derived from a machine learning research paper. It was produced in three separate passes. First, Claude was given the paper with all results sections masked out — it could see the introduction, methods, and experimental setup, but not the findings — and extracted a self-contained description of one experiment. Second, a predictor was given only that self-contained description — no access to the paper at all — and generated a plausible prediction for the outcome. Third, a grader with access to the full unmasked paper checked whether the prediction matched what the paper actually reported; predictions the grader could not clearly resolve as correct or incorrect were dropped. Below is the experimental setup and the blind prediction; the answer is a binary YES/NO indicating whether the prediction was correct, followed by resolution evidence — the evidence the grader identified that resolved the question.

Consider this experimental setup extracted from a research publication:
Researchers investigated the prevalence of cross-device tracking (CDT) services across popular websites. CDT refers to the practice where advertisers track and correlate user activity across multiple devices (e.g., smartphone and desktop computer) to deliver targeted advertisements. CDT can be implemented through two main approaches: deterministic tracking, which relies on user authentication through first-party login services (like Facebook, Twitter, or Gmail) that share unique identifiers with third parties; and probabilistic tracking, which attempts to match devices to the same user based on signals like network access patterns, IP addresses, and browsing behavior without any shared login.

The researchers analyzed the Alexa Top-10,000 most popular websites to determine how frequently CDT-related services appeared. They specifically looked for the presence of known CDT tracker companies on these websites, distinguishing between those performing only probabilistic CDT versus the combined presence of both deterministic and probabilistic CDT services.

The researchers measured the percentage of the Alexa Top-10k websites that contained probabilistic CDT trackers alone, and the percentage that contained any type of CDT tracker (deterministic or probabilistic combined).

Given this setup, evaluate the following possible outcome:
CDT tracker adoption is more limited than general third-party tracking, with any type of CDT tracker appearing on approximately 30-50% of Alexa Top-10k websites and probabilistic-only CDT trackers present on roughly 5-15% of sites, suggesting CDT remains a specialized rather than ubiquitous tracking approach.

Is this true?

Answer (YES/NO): NO